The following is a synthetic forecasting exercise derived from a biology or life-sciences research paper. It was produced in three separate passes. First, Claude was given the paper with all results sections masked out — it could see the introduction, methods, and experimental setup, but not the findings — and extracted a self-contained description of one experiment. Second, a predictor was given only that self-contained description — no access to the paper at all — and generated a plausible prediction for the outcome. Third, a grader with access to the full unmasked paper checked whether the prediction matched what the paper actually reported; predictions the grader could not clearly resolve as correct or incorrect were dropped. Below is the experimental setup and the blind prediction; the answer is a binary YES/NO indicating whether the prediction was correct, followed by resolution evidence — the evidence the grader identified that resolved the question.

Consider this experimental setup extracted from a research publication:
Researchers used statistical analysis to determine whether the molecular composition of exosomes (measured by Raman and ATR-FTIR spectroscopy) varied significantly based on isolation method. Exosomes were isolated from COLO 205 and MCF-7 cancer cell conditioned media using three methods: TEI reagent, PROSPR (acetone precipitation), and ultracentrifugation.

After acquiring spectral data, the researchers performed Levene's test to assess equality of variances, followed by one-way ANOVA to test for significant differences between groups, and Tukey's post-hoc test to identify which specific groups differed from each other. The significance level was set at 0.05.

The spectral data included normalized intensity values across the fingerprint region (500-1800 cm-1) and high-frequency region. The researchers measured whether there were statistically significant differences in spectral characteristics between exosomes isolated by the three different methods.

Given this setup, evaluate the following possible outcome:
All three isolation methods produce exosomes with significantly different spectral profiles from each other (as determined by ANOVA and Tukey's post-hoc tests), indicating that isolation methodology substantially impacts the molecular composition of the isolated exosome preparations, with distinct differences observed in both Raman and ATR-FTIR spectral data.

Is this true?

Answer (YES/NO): NO